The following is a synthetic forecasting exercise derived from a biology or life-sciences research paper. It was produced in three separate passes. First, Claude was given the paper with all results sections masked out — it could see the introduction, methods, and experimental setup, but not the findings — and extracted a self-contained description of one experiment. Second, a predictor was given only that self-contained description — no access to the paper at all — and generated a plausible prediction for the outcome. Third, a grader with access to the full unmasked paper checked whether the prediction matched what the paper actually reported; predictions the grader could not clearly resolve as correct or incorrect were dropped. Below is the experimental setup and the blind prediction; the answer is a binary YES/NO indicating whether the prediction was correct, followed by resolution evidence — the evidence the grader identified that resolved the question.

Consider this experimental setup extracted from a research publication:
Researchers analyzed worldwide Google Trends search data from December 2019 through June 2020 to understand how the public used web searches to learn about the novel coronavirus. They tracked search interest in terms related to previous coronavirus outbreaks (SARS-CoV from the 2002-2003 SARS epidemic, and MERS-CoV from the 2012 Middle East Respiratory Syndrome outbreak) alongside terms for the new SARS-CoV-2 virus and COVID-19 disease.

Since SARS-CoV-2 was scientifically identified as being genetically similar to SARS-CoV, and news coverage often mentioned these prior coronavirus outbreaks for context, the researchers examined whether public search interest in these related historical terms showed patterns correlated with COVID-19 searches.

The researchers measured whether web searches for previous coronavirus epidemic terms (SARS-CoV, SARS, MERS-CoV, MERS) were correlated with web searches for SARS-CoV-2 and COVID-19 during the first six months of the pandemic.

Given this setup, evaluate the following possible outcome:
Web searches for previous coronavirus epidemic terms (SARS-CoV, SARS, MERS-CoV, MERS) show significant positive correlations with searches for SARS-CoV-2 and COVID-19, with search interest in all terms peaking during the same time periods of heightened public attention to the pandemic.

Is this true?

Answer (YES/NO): NO